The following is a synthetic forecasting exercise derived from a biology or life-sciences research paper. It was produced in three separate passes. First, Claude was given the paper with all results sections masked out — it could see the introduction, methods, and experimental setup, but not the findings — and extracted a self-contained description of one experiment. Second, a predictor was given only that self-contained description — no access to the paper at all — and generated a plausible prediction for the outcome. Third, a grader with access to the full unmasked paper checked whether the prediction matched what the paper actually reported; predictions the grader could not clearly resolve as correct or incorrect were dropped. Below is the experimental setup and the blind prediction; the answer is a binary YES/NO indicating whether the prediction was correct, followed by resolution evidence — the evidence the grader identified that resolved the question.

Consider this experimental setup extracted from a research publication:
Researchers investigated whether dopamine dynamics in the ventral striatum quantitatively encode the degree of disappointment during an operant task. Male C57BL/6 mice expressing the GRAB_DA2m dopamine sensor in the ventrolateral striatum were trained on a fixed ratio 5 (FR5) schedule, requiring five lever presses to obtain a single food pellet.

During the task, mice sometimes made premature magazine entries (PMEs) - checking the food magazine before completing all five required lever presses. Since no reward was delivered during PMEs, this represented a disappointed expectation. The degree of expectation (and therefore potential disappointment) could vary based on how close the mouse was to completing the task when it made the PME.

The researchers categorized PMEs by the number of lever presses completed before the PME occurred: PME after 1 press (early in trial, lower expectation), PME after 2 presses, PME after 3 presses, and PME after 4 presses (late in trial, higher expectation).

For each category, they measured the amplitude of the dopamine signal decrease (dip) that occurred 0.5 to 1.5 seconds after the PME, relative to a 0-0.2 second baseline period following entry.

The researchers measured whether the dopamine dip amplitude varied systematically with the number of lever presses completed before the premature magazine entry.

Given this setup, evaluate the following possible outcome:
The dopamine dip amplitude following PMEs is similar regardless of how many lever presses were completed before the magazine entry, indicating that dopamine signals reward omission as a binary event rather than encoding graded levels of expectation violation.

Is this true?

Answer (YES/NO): NO